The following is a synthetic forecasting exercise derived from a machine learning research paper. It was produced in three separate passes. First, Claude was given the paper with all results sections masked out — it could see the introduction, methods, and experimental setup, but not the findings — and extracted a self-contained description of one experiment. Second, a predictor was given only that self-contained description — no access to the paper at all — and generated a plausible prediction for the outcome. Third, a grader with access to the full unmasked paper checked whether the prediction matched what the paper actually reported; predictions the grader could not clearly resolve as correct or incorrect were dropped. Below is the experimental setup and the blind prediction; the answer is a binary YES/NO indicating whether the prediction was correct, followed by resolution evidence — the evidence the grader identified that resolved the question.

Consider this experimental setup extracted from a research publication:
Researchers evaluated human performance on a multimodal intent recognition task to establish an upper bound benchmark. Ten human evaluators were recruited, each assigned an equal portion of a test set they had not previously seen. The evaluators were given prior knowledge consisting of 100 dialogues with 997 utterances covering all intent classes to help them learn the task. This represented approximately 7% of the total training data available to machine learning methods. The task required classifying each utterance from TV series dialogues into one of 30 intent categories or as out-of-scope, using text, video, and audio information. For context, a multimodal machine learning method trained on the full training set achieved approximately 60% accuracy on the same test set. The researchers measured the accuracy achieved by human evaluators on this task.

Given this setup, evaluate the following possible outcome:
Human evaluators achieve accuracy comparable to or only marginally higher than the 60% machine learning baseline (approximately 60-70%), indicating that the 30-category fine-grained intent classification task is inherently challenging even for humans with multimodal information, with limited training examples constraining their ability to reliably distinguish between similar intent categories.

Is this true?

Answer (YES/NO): NO